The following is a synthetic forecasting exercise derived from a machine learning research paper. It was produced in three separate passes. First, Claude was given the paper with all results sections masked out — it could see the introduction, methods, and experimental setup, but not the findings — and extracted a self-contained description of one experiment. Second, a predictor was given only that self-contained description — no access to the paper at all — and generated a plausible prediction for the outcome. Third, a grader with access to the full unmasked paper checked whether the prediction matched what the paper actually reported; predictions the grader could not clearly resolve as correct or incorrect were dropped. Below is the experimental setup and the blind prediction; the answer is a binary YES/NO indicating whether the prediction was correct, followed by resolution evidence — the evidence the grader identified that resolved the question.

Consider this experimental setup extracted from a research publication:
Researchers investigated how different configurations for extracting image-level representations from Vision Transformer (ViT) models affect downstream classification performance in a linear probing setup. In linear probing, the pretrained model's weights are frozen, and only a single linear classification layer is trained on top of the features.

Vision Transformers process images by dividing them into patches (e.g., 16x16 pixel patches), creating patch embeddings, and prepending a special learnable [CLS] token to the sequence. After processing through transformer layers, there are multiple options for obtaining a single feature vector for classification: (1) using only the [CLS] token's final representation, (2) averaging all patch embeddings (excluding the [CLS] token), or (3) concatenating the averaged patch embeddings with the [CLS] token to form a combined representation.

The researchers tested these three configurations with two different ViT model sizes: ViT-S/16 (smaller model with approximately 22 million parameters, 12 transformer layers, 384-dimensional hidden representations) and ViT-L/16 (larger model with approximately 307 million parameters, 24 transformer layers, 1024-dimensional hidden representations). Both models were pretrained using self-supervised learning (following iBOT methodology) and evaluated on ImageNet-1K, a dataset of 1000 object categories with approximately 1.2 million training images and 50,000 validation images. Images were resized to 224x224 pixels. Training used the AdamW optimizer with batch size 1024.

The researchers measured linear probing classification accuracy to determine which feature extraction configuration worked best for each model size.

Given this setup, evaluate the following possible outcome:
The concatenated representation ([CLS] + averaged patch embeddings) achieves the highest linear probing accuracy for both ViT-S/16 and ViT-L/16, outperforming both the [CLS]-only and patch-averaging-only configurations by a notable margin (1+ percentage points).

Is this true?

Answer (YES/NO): NO